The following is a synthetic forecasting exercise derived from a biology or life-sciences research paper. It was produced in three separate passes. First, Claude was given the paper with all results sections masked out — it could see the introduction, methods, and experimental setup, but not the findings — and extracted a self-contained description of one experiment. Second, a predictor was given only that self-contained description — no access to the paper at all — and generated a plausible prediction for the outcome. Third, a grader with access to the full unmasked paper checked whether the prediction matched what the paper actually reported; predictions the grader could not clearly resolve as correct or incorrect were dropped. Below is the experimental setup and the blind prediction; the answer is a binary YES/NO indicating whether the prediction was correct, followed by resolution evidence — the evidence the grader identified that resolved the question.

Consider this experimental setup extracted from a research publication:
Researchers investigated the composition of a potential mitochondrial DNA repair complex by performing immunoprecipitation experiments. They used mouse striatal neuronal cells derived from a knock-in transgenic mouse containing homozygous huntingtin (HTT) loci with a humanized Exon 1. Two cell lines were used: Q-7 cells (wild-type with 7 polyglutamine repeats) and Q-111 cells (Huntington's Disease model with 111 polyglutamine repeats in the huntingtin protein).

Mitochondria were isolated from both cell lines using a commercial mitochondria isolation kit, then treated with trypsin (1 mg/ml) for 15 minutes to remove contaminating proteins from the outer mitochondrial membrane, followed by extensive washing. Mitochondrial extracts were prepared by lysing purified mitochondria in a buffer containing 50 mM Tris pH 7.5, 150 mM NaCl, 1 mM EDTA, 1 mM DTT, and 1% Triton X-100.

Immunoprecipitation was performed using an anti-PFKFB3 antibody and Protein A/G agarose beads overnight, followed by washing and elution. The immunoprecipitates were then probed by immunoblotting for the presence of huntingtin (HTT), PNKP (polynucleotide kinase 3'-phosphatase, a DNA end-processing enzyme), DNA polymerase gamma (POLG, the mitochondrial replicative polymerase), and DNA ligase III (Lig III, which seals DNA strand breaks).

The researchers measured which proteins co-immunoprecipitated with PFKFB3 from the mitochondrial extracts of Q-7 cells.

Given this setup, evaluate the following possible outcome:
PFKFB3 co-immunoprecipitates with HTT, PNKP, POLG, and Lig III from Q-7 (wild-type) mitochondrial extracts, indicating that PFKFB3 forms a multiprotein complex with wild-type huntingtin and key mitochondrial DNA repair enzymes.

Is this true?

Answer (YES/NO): YES